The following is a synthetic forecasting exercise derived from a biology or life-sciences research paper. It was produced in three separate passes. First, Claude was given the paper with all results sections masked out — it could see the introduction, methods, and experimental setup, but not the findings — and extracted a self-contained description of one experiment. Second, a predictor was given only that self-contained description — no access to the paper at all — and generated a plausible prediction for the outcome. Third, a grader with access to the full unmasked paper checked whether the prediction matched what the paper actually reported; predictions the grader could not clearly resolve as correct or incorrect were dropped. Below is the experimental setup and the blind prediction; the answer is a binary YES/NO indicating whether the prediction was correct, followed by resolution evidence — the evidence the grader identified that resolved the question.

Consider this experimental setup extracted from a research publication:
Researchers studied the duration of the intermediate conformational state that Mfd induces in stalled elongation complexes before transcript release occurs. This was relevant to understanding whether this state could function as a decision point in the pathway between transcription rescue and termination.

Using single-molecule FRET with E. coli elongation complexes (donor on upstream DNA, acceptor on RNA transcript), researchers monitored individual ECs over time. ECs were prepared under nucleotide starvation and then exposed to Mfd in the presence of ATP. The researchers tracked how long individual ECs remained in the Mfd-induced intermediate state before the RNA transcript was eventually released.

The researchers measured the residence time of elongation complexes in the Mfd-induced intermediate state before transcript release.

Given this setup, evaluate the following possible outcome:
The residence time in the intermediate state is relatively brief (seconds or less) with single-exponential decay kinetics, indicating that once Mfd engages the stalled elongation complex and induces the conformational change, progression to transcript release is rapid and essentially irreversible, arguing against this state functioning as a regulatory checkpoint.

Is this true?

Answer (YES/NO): NO